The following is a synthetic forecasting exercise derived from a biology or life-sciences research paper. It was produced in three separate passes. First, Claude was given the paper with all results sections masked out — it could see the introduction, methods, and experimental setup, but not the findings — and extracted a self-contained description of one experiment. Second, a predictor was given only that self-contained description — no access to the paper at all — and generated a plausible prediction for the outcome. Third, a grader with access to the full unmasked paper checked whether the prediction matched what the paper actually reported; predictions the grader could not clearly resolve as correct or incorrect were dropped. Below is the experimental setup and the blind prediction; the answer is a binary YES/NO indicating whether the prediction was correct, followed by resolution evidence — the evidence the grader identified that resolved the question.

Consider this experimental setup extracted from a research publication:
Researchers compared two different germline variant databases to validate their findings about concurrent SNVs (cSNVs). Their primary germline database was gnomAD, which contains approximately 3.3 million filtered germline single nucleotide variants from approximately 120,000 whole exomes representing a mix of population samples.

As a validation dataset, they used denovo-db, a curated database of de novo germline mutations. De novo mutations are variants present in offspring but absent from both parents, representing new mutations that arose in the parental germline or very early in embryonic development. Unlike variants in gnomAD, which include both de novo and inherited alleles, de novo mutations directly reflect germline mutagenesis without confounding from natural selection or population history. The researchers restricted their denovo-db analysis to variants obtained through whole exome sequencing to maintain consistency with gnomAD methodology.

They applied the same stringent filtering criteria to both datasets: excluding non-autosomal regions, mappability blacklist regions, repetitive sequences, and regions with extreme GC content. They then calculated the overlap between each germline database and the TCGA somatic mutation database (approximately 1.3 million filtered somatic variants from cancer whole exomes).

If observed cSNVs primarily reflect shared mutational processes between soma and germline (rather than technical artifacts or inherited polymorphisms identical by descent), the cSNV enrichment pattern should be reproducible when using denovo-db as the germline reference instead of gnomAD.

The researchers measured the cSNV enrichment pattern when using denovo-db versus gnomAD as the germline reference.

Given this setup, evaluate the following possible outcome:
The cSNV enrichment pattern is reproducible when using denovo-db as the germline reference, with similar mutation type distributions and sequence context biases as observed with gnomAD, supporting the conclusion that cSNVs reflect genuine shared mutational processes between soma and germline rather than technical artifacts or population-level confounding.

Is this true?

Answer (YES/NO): NO